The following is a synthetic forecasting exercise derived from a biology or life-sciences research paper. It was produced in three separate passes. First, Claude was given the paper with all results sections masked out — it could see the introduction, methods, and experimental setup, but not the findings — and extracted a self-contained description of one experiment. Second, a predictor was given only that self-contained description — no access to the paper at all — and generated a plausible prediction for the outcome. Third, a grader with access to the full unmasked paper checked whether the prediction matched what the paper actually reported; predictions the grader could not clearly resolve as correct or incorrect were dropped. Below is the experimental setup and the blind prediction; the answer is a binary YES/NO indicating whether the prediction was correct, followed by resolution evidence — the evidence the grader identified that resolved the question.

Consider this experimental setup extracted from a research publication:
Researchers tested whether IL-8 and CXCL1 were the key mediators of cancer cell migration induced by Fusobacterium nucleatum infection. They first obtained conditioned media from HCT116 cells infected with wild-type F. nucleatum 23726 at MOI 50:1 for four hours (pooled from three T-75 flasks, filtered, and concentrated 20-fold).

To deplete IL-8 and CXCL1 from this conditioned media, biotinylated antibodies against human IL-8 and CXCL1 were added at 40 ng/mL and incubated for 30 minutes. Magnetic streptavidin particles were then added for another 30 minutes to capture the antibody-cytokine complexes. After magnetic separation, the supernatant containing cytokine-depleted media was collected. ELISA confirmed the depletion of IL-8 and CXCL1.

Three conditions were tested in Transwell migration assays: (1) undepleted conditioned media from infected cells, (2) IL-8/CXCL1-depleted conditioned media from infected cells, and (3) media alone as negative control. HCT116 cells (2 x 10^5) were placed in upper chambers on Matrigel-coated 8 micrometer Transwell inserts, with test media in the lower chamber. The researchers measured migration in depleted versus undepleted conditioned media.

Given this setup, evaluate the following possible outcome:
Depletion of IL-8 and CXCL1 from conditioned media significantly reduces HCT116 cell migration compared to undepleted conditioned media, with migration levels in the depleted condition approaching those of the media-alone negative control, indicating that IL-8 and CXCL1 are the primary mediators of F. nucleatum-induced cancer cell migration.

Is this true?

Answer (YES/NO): YES